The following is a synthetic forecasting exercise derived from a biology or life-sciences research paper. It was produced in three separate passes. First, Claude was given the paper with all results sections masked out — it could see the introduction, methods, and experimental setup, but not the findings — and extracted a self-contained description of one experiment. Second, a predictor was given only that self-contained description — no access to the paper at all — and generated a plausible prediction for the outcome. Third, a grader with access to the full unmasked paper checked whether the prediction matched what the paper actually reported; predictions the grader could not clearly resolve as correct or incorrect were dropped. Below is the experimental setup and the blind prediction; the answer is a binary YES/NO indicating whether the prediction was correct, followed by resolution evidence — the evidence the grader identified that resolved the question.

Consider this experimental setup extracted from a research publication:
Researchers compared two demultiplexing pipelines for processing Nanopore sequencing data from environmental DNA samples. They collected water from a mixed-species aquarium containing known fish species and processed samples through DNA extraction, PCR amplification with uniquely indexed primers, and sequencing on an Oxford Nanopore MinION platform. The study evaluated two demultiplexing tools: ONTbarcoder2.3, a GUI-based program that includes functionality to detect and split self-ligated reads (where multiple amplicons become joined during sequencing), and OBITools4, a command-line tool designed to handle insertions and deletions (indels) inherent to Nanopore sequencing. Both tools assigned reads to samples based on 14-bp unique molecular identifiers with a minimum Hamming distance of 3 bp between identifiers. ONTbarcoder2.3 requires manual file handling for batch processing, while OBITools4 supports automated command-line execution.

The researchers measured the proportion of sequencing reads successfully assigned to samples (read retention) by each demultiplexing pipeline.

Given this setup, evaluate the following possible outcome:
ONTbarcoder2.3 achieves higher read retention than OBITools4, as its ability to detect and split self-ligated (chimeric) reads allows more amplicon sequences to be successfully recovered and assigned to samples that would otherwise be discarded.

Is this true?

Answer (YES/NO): YES